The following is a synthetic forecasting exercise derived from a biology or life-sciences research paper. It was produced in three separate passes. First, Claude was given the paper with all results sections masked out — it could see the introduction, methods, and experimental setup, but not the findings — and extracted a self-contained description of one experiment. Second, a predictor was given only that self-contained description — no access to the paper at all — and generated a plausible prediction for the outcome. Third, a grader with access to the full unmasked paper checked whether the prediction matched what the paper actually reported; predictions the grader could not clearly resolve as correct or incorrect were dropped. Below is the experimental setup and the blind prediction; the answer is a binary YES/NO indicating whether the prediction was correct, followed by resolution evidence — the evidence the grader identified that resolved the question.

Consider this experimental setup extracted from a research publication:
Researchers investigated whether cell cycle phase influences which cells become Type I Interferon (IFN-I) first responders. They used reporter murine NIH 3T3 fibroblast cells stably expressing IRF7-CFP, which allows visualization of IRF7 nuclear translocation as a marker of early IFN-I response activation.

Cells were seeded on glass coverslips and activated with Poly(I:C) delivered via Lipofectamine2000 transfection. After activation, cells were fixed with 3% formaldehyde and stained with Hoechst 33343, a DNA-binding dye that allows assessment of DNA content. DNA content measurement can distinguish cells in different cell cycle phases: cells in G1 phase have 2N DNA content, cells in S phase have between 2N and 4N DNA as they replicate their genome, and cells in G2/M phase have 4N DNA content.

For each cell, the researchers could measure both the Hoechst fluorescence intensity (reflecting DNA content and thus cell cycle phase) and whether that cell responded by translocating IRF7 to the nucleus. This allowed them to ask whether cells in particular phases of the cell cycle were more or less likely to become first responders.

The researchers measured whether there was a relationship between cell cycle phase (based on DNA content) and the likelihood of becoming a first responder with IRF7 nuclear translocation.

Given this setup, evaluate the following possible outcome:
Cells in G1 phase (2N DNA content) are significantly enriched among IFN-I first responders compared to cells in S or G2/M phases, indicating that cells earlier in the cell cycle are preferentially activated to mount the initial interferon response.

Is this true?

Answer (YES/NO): NO